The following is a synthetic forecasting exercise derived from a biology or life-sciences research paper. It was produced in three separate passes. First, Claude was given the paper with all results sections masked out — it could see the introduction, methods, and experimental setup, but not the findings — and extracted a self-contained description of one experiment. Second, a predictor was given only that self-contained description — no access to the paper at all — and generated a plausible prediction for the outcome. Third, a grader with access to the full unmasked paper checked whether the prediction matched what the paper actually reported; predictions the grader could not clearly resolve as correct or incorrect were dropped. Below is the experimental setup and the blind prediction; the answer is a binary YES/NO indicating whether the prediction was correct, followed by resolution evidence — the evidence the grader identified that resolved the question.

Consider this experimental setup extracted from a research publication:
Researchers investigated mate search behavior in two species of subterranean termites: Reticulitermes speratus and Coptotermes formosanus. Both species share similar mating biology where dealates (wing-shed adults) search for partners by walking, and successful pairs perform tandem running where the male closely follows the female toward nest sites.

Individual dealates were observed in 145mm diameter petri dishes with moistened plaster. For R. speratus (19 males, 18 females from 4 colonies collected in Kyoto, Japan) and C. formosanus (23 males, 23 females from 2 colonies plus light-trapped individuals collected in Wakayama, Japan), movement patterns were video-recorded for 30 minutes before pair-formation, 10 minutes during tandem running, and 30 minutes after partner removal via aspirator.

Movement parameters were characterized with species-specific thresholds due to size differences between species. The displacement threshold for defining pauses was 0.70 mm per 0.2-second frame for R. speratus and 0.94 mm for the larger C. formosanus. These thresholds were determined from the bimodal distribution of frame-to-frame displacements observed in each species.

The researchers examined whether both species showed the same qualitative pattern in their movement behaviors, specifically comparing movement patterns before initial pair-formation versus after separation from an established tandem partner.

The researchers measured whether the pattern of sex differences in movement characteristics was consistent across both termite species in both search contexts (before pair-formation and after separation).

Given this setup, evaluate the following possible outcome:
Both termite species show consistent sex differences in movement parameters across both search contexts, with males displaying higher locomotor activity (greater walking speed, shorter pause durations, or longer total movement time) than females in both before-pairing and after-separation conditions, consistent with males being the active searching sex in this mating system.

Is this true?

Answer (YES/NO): NO